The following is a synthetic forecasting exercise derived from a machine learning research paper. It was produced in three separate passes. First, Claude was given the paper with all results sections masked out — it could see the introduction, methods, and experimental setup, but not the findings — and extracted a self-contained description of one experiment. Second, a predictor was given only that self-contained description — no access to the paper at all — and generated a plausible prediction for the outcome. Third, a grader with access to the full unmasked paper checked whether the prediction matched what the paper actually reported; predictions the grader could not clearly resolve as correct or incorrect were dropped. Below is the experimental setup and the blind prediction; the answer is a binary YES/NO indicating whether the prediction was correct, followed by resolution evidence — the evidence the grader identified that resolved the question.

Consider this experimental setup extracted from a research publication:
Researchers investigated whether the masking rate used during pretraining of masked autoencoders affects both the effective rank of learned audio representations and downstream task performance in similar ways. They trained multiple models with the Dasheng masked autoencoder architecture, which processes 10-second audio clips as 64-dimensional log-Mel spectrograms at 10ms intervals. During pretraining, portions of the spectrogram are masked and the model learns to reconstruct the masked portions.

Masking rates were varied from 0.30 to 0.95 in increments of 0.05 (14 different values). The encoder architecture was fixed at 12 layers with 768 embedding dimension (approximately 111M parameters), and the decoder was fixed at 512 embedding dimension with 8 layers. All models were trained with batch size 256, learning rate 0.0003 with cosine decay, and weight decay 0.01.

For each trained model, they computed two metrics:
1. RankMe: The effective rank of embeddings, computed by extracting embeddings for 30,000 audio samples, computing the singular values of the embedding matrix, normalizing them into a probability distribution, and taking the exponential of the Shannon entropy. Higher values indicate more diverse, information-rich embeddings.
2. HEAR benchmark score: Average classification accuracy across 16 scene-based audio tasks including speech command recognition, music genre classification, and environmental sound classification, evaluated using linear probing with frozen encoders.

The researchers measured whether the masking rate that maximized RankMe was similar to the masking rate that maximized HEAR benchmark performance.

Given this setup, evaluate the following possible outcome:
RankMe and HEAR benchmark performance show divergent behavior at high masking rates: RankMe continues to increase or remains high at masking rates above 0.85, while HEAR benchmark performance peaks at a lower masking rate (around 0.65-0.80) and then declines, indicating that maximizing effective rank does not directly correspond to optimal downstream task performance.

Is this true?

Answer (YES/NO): NO